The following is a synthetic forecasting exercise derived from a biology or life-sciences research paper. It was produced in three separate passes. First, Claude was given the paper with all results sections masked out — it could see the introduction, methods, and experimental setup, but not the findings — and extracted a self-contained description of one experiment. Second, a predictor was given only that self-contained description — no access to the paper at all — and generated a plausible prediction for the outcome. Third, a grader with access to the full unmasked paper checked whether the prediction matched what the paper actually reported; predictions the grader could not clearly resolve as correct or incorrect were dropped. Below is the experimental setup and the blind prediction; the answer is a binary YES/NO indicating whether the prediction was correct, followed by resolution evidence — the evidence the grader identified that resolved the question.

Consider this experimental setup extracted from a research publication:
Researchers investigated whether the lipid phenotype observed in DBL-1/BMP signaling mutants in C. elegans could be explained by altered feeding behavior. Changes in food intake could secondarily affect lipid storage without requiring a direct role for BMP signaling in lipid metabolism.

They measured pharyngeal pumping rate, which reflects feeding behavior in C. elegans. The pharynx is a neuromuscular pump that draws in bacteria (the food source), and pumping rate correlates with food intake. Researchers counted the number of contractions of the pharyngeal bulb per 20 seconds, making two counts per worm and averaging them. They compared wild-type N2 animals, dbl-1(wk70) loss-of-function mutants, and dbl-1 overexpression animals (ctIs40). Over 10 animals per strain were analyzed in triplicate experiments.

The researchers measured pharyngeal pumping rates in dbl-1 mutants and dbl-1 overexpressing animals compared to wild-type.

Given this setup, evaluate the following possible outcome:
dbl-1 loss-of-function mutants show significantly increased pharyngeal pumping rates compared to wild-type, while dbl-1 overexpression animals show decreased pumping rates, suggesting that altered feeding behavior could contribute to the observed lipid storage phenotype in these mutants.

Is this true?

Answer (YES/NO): NO